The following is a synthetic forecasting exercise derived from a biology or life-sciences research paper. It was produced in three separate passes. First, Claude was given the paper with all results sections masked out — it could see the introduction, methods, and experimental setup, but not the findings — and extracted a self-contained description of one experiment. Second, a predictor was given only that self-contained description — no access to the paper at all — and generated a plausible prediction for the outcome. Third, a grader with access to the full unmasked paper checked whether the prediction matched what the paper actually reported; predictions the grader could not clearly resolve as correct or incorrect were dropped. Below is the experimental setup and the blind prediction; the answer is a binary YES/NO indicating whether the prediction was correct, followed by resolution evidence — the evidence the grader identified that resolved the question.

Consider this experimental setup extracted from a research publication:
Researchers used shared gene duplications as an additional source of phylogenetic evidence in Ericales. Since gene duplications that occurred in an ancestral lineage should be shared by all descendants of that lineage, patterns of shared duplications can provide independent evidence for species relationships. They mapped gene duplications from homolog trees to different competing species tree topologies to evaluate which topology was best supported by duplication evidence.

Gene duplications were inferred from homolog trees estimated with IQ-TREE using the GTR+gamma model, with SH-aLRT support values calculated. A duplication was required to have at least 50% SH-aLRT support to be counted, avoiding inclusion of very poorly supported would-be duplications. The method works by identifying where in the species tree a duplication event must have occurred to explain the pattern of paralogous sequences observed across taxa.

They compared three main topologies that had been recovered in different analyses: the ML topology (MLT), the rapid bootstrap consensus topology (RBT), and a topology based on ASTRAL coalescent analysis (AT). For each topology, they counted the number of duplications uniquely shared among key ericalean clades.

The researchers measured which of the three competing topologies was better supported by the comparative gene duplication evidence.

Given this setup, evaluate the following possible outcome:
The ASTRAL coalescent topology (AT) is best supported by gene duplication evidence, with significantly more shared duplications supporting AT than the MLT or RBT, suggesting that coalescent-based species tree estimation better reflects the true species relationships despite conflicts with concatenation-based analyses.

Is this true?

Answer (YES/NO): NO